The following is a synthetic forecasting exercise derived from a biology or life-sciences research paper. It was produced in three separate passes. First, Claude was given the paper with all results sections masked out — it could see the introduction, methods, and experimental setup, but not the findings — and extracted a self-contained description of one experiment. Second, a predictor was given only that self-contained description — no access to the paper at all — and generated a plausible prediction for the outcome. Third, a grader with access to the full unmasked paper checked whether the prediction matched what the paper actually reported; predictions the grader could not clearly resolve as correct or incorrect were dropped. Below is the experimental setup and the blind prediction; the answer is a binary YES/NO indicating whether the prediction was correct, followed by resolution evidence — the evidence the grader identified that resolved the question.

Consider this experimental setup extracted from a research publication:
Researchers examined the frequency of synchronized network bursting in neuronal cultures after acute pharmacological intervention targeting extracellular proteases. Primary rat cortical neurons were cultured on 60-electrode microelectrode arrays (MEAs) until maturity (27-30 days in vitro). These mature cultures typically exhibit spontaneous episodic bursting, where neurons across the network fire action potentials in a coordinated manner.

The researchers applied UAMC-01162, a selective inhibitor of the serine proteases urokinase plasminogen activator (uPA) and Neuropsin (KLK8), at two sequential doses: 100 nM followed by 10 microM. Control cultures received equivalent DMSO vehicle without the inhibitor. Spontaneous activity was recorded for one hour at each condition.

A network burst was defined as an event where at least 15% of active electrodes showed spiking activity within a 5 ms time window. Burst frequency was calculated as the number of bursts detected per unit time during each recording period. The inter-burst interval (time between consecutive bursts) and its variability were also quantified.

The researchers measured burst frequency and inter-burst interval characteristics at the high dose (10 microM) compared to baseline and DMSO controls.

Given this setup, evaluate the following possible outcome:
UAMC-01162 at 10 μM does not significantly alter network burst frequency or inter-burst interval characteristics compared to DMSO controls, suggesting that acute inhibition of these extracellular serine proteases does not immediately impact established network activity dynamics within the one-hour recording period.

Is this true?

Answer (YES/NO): NO